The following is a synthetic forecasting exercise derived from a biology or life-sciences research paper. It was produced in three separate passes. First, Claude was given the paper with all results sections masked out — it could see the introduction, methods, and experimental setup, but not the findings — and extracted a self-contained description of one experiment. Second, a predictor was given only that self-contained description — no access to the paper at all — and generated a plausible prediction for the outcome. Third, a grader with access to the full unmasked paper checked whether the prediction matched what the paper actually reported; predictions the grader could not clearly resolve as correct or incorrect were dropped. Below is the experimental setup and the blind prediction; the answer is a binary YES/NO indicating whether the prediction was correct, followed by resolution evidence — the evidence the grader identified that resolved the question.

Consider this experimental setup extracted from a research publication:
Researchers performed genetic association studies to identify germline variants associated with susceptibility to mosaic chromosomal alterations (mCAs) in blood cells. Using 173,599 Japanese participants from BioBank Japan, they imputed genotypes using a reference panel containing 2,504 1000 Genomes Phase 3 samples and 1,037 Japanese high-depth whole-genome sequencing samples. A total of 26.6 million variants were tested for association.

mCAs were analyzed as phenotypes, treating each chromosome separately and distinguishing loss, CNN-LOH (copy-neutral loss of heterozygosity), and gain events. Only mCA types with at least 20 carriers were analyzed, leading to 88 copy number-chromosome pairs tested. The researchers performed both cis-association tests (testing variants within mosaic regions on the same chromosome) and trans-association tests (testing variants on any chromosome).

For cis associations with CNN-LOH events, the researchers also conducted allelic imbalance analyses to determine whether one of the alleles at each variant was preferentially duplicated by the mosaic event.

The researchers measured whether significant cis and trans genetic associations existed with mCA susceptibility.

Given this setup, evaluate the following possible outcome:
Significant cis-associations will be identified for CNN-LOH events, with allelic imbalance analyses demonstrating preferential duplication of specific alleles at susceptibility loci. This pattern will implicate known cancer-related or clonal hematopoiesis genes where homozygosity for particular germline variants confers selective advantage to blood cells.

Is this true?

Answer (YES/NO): NO